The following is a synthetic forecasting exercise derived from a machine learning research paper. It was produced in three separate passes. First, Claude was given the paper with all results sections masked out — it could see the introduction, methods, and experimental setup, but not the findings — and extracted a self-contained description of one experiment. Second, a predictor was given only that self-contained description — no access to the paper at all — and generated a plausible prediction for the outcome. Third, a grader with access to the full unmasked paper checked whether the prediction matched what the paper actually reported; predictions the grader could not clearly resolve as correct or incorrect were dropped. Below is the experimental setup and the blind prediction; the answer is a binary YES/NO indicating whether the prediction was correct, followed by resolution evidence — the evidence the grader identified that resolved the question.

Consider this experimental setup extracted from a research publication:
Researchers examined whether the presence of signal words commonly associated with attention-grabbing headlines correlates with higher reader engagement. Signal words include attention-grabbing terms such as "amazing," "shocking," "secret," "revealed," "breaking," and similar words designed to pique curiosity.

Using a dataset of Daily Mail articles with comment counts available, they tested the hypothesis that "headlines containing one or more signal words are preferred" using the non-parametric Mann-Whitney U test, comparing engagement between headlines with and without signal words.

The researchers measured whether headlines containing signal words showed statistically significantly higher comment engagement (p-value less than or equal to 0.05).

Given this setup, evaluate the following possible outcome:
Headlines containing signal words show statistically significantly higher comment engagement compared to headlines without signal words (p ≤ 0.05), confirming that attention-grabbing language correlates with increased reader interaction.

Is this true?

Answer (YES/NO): YES